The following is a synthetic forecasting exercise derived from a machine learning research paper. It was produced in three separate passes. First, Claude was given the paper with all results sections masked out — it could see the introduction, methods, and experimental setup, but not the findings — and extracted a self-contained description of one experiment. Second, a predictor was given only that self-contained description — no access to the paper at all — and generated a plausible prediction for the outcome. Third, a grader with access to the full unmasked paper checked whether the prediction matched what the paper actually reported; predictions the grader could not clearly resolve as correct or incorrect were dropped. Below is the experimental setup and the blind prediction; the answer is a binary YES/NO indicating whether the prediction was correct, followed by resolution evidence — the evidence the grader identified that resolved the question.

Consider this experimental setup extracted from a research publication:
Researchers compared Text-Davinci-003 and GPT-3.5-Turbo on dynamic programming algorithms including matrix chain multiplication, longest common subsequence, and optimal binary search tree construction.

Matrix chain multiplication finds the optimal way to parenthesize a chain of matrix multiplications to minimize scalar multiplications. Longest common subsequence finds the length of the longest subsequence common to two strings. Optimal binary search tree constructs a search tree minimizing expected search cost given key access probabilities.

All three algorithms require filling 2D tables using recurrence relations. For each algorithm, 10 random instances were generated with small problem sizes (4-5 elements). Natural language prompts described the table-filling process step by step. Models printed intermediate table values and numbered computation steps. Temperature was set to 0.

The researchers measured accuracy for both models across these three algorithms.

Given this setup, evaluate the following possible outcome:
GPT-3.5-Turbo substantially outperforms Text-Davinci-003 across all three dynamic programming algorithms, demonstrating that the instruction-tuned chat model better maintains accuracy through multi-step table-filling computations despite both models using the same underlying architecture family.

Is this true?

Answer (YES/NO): NO